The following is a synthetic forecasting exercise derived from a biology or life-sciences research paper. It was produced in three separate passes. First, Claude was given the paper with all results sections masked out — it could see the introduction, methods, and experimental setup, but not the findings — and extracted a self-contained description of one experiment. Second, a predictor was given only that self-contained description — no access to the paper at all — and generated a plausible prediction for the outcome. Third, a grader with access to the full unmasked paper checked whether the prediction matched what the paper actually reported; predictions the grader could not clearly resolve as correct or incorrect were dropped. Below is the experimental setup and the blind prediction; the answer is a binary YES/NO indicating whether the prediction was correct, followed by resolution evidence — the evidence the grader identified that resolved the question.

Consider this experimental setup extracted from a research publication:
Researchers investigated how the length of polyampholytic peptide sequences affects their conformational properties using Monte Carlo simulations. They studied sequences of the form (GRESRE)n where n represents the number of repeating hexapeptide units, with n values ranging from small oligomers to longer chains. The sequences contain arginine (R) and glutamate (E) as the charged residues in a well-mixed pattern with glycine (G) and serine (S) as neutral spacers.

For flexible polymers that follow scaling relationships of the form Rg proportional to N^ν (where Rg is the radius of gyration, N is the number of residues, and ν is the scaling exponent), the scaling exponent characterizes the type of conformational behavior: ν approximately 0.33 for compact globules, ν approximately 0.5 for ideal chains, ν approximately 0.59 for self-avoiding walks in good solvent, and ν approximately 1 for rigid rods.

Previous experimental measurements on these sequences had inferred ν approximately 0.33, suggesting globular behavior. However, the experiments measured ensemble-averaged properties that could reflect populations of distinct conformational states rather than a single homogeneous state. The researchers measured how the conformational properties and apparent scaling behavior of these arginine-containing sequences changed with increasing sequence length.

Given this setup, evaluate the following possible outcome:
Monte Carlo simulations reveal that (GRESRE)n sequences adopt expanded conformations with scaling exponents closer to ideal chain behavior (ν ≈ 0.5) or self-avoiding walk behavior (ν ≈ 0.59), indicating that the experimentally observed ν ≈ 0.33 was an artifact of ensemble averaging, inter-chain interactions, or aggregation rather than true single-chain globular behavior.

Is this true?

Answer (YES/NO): NO